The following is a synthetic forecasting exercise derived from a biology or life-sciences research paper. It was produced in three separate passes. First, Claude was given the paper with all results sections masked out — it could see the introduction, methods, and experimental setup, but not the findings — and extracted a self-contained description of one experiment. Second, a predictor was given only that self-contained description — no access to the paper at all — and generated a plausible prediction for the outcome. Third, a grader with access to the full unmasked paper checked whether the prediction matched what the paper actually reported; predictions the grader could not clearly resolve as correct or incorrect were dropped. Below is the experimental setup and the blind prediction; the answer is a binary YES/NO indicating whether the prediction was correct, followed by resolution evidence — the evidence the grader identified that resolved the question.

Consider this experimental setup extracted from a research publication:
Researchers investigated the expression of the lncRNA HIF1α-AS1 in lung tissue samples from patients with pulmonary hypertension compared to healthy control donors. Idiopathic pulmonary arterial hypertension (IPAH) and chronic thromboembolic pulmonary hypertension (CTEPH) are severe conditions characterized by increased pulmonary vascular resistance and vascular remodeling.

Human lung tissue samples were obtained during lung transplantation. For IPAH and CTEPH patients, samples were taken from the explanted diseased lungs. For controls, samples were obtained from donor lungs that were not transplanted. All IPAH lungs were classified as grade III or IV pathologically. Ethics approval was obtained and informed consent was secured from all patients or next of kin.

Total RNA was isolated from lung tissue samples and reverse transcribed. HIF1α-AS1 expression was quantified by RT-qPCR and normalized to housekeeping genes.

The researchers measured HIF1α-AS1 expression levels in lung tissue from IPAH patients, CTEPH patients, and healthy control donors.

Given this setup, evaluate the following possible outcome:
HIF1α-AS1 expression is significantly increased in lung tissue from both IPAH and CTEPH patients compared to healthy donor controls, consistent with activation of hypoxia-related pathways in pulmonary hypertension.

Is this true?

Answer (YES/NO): NO